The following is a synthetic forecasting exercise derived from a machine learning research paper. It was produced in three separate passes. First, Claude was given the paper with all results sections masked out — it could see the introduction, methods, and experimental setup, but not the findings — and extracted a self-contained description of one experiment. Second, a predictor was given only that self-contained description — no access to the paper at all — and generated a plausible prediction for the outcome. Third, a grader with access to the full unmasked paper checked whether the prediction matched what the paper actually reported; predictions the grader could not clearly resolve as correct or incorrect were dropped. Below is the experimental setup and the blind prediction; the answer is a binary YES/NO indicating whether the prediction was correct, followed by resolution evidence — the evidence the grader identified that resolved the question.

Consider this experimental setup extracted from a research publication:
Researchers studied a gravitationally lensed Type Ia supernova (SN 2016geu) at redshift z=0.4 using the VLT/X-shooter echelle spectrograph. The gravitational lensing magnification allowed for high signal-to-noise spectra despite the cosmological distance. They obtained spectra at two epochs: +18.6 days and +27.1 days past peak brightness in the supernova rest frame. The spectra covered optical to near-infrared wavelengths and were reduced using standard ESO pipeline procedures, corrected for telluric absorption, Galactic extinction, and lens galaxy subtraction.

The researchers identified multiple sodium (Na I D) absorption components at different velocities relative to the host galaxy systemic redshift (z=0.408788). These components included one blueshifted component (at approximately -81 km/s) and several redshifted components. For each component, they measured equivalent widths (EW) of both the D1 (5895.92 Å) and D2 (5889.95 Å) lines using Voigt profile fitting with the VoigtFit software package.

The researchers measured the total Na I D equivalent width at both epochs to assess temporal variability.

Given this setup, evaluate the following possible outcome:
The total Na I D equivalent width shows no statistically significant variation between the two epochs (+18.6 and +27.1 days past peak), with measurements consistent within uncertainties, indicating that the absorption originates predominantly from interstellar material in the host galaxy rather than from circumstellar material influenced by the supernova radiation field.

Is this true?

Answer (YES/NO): YES